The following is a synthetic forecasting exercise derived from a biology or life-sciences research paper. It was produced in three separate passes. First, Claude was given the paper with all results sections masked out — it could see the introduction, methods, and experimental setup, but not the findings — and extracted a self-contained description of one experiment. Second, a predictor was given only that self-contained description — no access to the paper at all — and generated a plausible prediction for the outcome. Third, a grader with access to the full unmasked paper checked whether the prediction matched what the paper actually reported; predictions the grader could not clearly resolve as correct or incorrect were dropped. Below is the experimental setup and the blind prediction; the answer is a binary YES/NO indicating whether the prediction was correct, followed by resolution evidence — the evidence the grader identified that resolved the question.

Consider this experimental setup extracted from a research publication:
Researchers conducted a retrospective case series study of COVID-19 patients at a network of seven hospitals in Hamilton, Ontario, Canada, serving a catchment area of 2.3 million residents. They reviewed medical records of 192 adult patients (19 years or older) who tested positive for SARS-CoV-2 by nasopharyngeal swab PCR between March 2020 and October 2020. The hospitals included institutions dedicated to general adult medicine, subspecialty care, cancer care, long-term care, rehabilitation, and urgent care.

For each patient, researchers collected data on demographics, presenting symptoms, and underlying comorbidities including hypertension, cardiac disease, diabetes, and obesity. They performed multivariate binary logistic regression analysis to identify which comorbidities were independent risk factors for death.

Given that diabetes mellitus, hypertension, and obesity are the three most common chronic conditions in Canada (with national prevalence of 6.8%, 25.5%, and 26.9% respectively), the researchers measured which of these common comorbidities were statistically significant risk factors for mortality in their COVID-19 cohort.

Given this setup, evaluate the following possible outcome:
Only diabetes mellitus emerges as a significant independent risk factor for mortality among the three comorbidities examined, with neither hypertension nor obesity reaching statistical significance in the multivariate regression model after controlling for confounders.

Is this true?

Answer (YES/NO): NO